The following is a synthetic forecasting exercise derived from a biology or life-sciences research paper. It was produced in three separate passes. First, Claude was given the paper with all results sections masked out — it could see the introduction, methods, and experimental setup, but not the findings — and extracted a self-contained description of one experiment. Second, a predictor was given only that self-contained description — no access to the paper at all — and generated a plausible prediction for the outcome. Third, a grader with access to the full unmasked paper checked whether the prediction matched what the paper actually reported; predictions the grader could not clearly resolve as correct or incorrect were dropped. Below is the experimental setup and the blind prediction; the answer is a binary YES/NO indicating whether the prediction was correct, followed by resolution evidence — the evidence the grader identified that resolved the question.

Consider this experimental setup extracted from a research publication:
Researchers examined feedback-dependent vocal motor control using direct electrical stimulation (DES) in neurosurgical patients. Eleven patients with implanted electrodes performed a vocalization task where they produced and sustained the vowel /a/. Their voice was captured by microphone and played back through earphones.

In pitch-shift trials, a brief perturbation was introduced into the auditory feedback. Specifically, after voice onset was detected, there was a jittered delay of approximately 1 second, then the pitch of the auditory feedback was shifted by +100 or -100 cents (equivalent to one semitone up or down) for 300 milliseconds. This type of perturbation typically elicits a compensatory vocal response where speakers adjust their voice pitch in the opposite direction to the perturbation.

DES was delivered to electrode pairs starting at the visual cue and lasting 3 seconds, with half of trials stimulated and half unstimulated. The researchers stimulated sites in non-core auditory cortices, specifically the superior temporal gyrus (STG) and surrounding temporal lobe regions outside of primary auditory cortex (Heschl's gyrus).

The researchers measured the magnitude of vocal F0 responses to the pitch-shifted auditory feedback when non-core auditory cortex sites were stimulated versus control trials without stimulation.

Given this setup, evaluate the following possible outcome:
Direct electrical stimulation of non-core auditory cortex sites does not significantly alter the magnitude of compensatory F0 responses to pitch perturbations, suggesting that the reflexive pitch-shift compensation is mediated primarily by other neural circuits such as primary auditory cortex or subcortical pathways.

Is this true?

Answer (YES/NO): NO